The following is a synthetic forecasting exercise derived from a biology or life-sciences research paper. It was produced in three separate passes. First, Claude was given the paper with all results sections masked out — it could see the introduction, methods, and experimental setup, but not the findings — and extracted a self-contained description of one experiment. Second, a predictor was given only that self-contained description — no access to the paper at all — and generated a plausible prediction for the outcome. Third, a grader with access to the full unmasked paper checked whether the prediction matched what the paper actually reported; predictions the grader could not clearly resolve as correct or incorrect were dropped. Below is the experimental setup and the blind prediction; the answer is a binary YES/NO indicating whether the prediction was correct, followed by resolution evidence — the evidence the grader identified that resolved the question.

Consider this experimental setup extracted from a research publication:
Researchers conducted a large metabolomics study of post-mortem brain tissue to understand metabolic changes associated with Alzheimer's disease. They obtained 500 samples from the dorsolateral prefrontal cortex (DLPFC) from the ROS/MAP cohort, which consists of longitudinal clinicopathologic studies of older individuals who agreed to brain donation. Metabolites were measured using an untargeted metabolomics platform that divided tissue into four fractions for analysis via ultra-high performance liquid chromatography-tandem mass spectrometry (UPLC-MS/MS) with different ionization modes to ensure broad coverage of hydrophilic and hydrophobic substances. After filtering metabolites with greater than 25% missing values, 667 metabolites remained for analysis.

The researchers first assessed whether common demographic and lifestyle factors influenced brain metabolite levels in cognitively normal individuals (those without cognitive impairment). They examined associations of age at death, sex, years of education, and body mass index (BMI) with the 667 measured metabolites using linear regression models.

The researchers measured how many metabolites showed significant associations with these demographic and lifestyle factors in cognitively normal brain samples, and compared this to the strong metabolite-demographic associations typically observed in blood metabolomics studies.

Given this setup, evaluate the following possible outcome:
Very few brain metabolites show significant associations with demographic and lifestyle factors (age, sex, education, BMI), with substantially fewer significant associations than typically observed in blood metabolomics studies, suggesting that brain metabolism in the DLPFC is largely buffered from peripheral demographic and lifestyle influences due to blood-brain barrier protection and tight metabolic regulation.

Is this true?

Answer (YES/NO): YES